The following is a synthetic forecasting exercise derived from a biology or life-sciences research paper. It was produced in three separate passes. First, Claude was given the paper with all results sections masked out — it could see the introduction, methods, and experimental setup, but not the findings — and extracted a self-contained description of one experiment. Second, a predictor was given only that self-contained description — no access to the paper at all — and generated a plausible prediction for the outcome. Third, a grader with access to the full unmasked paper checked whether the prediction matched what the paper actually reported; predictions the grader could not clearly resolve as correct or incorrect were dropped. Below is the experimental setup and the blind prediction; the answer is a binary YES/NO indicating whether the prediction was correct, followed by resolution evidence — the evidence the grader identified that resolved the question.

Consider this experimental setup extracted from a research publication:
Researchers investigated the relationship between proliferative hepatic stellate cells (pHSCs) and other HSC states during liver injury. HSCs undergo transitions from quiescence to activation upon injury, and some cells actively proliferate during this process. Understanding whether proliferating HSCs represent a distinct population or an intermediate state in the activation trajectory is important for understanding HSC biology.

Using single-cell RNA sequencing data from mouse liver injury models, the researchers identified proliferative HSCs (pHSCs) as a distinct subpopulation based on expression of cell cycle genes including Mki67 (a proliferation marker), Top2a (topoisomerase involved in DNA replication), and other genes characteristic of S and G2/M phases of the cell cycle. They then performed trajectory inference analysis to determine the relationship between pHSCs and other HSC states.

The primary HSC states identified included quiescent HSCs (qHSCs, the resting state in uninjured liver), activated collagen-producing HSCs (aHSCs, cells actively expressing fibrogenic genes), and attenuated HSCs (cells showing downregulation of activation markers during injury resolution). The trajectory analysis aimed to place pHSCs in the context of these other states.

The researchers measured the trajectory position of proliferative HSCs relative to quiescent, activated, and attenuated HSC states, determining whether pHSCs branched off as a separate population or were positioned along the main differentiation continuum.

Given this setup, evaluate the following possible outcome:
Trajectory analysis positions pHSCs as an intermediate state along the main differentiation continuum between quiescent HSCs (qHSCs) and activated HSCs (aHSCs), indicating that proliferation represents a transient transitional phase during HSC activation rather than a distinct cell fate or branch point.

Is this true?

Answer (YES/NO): NO